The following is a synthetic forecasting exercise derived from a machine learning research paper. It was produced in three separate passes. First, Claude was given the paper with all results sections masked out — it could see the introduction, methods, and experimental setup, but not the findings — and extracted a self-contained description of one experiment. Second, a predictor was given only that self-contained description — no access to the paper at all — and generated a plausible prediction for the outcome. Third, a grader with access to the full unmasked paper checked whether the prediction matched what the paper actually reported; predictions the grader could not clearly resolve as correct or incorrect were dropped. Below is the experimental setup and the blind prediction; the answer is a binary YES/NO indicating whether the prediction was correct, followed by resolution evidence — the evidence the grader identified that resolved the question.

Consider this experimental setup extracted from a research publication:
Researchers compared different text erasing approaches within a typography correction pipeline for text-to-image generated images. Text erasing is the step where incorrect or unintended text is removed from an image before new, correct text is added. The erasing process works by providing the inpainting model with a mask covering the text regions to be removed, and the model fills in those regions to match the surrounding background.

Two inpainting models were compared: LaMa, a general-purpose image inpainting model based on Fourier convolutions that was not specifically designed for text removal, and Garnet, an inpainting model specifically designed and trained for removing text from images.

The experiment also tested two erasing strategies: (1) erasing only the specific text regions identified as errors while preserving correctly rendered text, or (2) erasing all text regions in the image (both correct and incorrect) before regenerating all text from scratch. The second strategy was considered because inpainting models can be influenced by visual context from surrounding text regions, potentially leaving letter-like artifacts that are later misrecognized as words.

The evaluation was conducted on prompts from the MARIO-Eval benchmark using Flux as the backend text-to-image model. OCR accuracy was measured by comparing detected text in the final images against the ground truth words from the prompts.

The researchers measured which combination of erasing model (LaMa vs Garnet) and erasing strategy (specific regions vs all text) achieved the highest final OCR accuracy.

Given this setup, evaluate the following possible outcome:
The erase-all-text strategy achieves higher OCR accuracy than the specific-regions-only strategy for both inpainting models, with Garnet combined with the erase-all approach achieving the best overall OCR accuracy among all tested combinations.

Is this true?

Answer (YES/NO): NO